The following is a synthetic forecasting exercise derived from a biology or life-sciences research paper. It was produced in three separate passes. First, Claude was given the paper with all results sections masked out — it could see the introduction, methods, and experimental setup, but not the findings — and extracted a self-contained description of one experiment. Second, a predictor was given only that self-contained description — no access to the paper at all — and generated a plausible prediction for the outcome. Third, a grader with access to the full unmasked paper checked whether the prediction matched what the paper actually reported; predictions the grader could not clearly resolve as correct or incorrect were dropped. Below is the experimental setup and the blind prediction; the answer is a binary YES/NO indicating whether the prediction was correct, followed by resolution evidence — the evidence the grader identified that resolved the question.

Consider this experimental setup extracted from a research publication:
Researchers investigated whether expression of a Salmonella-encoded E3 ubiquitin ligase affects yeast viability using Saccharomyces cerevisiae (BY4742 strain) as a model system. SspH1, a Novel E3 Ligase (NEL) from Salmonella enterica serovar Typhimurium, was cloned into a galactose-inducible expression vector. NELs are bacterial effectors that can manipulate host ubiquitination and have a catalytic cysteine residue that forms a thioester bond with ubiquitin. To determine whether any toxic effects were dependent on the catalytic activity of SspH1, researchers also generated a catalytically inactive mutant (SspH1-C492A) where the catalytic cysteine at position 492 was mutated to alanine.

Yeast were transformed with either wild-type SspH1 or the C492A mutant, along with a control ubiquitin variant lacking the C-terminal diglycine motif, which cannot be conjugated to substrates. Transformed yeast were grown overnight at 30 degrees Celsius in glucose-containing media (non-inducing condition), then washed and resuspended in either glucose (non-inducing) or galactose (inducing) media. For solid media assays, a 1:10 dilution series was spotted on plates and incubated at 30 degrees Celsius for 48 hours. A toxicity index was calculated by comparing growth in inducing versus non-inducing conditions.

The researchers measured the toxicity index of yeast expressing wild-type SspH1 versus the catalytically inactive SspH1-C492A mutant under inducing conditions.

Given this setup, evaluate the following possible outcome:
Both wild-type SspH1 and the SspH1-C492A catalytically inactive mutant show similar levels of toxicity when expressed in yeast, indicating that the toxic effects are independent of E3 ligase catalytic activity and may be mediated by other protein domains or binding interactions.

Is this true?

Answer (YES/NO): NO